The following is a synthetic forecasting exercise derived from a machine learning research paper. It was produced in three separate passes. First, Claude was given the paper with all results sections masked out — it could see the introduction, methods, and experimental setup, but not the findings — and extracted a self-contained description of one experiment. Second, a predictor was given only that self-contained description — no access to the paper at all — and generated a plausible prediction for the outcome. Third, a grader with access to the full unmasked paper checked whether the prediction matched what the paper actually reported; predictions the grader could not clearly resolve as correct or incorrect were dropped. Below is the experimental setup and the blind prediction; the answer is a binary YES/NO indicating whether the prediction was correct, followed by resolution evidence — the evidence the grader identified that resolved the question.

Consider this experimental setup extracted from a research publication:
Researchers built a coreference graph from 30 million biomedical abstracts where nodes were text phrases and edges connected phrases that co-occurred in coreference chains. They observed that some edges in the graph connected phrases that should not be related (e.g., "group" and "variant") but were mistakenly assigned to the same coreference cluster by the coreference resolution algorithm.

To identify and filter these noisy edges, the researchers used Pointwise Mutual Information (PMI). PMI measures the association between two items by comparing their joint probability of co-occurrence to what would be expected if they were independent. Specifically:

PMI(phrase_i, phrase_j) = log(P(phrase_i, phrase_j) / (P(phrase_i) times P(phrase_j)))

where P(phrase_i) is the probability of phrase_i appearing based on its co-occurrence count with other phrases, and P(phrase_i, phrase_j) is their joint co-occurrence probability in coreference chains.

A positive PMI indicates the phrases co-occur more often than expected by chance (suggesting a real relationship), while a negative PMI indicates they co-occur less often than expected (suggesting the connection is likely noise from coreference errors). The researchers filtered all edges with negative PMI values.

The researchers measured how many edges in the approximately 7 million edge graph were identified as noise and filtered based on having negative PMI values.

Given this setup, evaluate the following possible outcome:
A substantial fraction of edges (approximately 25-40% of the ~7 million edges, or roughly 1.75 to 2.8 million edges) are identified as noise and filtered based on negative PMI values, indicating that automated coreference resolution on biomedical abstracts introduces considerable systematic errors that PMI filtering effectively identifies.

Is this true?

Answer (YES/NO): NO